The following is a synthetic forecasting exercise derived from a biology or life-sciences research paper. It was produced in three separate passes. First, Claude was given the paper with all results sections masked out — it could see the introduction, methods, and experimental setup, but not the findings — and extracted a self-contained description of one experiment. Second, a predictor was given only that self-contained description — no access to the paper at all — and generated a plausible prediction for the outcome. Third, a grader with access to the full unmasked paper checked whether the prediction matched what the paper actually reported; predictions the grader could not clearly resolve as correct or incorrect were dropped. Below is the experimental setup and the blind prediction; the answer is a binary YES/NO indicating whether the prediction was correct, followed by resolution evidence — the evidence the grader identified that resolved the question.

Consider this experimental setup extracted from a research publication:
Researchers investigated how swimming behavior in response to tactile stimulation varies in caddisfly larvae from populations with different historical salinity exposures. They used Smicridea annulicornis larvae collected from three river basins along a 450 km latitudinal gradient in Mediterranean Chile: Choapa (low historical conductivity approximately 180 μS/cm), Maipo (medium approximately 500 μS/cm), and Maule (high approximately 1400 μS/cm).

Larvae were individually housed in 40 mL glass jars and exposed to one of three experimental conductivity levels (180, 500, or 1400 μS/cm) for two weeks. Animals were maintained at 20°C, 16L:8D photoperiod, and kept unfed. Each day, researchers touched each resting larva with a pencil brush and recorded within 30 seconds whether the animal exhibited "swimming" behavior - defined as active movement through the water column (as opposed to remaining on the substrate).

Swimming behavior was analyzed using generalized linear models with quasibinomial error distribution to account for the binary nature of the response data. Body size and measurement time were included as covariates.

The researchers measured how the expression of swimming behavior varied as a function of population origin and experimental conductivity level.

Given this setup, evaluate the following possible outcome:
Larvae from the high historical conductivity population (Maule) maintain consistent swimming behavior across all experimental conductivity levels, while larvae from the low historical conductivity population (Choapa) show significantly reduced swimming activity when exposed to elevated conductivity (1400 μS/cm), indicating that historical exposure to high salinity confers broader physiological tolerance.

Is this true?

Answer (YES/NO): NO